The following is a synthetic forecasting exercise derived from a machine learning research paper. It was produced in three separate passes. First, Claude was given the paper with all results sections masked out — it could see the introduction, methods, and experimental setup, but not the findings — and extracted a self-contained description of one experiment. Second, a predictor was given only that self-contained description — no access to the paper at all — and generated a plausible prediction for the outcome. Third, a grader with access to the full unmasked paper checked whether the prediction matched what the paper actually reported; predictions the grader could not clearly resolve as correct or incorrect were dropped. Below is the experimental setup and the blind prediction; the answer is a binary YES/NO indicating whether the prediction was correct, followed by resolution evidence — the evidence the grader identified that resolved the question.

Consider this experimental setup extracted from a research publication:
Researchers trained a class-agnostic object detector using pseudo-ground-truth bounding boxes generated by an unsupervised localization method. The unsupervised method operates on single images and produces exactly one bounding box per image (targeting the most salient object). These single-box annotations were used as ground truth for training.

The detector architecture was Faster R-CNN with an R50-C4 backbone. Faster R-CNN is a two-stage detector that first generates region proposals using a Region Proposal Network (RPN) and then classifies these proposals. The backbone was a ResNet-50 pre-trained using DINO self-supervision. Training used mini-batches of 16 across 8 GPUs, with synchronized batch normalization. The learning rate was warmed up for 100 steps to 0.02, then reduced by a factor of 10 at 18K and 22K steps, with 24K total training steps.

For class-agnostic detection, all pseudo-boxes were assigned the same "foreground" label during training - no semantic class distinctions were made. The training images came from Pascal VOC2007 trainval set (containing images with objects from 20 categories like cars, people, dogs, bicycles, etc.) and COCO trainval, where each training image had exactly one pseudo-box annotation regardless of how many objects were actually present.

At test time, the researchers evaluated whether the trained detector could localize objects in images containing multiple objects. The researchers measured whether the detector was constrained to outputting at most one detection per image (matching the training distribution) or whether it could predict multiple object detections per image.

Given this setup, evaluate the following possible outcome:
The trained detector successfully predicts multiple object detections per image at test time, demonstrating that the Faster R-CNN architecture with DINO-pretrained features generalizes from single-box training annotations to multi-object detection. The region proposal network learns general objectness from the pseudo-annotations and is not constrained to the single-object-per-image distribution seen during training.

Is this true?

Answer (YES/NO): YES